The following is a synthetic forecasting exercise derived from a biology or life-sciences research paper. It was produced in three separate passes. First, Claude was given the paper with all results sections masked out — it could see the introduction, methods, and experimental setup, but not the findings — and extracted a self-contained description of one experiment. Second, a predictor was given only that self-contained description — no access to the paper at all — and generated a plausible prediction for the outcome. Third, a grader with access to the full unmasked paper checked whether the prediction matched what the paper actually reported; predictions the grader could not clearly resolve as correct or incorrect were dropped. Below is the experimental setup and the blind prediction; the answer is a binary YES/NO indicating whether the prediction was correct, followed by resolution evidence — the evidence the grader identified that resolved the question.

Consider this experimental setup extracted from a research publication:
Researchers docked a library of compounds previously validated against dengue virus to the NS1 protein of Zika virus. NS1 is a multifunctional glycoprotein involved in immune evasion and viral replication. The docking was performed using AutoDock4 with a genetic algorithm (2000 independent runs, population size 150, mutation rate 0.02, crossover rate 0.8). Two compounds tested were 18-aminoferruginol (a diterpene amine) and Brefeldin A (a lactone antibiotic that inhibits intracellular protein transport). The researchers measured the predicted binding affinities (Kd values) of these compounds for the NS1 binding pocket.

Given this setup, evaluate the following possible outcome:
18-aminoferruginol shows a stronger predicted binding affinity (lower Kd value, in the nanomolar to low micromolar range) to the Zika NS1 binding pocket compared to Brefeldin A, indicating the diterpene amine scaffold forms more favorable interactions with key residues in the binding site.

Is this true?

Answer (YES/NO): YES